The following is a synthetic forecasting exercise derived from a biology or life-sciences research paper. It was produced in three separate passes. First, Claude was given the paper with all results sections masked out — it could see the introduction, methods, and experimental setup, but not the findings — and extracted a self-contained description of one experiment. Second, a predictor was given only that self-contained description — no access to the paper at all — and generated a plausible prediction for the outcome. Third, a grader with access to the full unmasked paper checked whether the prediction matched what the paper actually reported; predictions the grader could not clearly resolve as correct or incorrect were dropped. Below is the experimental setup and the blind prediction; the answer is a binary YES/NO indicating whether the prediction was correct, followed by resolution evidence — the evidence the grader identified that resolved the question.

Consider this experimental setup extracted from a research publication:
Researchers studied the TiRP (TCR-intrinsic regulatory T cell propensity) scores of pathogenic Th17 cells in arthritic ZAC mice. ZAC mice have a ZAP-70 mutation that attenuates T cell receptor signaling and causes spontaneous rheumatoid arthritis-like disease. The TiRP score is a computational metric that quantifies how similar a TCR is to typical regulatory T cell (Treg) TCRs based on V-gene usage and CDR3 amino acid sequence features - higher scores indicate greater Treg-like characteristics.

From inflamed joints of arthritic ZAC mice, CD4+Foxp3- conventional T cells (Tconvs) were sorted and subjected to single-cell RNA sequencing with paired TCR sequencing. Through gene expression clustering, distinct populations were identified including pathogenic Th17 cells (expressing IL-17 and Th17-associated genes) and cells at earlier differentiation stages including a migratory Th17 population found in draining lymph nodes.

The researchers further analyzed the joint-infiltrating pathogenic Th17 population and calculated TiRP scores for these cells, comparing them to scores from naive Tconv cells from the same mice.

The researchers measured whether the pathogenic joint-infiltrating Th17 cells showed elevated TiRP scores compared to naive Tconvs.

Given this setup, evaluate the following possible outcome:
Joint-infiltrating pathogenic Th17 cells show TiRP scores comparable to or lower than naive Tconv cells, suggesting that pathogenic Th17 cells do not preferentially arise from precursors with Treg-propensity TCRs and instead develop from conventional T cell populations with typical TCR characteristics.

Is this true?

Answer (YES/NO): NO